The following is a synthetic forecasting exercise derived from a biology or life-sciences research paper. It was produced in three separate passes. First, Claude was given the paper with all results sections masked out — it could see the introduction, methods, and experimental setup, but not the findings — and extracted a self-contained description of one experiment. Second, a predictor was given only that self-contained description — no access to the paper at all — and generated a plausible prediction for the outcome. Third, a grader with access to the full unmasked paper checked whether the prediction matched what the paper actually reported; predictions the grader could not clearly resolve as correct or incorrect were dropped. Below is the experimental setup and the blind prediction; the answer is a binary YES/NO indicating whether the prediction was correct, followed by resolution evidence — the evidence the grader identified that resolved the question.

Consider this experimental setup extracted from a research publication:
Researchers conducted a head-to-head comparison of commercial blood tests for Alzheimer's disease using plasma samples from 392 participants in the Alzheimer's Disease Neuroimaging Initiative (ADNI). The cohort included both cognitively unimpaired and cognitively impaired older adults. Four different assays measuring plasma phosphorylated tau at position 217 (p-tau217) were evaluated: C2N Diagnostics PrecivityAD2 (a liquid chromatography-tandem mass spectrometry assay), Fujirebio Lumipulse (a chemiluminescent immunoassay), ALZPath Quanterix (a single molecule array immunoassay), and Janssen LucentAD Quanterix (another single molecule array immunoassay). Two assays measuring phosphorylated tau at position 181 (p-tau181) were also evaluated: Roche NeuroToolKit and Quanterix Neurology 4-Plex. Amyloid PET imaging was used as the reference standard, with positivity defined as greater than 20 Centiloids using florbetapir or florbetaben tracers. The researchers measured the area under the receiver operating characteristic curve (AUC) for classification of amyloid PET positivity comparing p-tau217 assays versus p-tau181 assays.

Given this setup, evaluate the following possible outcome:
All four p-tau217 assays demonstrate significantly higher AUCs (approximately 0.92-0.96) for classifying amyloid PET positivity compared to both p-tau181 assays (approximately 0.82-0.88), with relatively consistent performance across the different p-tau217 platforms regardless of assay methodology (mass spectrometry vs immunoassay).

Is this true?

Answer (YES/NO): NO